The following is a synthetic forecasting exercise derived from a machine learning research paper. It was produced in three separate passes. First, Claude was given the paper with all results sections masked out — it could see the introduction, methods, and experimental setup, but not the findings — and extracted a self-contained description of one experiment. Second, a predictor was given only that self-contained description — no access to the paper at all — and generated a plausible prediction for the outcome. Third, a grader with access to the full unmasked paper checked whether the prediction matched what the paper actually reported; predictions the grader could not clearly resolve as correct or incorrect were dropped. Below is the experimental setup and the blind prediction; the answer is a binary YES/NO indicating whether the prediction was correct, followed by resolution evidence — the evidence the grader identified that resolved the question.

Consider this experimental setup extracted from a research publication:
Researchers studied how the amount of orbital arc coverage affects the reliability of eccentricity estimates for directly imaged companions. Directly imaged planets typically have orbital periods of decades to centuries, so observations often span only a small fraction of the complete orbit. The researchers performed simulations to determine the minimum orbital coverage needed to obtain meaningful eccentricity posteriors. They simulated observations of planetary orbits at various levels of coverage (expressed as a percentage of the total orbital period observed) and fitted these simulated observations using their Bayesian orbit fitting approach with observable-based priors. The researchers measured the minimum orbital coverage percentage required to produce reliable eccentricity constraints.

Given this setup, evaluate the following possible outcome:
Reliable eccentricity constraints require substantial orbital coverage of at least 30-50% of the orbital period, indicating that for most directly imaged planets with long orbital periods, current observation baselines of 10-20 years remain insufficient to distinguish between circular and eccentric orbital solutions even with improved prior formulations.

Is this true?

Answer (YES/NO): NO